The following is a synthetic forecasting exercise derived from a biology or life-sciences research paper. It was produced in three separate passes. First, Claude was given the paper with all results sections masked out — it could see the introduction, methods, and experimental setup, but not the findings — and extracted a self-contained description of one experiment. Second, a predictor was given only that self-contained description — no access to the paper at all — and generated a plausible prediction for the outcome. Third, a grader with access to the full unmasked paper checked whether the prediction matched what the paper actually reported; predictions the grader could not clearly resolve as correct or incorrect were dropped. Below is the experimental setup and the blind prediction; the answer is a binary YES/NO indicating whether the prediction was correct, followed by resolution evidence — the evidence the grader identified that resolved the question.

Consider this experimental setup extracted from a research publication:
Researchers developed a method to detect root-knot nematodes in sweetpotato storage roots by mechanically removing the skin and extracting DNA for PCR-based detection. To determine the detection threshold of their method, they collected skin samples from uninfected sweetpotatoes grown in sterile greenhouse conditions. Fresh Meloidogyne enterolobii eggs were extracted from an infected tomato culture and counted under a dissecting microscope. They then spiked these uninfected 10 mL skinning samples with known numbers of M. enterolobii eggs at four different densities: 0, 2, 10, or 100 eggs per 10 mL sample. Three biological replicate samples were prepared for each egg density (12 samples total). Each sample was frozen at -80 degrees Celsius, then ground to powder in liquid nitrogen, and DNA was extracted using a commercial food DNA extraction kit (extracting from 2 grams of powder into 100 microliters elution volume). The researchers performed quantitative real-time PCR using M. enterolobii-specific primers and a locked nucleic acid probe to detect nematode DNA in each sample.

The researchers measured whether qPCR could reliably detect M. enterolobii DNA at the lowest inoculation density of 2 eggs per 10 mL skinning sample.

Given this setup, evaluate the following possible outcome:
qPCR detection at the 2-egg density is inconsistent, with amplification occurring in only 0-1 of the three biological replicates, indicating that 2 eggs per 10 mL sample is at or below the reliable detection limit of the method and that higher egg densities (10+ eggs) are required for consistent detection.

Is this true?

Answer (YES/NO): NO